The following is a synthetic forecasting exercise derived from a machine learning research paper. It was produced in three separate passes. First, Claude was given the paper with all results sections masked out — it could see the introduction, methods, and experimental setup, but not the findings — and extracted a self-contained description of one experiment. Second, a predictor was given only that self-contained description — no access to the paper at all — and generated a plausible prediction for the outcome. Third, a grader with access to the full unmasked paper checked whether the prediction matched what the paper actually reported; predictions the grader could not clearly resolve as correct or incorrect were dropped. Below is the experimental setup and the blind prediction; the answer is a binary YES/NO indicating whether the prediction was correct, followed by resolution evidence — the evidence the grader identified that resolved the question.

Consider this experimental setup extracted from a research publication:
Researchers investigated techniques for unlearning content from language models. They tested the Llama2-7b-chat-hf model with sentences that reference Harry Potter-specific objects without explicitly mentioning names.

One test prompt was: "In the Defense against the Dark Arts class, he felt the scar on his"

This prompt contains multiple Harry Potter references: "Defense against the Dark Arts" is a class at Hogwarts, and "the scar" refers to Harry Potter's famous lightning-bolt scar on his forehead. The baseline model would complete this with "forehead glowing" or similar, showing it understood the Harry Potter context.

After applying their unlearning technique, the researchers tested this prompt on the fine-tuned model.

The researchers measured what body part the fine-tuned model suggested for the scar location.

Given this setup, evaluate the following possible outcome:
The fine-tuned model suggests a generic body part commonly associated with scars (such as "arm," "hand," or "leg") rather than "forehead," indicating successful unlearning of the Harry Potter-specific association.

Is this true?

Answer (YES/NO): YES